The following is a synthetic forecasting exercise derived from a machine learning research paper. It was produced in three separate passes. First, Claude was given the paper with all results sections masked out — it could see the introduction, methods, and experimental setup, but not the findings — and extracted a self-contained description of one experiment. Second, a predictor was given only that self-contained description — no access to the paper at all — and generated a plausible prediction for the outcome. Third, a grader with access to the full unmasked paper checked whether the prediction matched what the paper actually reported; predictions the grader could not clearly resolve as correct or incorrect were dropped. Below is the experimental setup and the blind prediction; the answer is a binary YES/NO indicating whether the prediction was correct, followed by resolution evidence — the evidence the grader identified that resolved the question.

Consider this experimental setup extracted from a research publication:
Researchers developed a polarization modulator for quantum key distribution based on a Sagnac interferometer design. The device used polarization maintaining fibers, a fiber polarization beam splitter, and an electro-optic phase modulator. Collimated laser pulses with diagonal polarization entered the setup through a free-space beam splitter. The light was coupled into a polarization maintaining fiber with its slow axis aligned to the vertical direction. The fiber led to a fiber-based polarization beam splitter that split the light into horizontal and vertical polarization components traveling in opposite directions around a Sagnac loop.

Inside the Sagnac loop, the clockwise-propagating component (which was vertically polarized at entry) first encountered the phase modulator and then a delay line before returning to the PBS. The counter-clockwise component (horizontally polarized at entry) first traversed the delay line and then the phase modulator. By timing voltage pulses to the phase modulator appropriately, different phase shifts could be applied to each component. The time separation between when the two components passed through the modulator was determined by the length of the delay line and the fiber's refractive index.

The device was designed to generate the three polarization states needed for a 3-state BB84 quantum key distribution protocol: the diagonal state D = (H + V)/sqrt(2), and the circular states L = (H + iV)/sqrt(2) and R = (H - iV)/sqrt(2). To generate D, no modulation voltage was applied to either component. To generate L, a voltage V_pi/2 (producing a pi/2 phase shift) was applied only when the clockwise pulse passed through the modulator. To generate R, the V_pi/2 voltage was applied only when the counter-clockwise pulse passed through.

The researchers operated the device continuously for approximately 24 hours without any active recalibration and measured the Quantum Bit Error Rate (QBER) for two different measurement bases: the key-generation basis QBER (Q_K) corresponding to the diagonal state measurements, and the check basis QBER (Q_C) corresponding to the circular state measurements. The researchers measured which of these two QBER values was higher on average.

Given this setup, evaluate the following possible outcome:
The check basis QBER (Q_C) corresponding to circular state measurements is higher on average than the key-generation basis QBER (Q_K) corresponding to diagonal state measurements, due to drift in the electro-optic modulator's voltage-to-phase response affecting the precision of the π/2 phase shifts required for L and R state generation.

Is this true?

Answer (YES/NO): NO